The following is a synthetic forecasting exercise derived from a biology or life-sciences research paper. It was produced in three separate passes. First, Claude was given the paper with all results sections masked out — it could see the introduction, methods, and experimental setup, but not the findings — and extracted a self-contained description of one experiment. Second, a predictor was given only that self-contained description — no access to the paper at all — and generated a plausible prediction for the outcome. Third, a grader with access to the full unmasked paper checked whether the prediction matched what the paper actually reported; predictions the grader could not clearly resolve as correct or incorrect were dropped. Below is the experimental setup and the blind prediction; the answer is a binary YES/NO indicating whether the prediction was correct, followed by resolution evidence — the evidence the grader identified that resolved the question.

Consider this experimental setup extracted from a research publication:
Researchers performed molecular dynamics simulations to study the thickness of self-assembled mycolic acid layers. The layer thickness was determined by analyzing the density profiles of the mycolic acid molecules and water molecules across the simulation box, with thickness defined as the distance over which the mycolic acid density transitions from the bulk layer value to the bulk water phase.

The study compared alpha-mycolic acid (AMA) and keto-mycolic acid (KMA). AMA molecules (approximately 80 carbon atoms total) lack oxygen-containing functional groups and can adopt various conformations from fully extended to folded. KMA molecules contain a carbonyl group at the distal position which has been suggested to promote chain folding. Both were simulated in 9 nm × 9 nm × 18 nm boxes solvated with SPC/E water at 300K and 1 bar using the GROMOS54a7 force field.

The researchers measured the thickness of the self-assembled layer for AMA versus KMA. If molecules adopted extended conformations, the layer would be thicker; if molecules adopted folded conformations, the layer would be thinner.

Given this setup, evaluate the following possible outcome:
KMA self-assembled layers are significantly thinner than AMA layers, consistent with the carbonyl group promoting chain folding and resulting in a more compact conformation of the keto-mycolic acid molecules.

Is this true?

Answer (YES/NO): NO